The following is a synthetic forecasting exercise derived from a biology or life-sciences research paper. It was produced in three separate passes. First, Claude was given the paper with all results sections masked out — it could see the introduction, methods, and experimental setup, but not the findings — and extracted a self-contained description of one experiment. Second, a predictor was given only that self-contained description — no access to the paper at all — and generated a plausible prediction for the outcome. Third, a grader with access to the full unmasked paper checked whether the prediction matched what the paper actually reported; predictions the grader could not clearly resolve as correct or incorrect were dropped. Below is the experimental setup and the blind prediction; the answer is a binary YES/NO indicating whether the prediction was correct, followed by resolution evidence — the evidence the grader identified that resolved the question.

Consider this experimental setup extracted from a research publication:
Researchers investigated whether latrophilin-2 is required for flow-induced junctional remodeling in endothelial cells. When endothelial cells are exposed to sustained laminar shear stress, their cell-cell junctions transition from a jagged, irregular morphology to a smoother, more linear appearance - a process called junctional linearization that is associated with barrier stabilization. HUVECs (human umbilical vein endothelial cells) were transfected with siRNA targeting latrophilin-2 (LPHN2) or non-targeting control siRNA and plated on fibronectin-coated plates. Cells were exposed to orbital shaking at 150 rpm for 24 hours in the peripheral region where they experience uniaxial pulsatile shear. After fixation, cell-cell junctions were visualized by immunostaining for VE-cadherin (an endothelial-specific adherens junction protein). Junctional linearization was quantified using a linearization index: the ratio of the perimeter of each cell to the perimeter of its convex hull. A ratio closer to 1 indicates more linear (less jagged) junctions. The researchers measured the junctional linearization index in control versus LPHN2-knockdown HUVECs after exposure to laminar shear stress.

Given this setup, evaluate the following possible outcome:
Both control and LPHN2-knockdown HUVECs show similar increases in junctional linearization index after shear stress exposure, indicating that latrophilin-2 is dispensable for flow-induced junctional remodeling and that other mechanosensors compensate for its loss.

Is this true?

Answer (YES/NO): NO